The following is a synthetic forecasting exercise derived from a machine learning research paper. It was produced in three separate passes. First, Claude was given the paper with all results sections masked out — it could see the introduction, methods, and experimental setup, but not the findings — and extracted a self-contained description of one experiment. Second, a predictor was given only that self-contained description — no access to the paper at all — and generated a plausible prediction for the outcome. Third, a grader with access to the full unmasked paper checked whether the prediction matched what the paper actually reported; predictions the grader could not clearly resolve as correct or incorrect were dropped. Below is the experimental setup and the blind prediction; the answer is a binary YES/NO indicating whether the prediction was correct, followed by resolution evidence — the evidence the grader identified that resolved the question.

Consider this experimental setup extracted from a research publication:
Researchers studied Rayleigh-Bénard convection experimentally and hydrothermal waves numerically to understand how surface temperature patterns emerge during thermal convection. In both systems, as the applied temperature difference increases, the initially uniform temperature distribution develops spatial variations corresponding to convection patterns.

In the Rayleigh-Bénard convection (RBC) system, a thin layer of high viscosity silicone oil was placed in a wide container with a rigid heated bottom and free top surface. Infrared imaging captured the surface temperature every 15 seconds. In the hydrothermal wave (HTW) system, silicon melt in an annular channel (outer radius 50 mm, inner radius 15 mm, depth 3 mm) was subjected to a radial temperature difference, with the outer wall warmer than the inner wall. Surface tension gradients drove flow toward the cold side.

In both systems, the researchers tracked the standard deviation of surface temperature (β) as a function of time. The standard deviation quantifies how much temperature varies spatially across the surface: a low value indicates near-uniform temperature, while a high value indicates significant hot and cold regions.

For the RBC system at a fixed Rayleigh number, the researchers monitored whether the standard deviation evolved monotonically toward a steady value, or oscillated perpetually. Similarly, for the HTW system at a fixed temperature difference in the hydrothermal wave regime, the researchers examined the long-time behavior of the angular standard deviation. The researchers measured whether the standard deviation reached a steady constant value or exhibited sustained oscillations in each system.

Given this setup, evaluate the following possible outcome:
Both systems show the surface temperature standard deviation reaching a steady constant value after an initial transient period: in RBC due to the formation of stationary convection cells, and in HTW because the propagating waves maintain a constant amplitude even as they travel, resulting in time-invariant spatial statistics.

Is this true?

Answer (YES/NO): NO